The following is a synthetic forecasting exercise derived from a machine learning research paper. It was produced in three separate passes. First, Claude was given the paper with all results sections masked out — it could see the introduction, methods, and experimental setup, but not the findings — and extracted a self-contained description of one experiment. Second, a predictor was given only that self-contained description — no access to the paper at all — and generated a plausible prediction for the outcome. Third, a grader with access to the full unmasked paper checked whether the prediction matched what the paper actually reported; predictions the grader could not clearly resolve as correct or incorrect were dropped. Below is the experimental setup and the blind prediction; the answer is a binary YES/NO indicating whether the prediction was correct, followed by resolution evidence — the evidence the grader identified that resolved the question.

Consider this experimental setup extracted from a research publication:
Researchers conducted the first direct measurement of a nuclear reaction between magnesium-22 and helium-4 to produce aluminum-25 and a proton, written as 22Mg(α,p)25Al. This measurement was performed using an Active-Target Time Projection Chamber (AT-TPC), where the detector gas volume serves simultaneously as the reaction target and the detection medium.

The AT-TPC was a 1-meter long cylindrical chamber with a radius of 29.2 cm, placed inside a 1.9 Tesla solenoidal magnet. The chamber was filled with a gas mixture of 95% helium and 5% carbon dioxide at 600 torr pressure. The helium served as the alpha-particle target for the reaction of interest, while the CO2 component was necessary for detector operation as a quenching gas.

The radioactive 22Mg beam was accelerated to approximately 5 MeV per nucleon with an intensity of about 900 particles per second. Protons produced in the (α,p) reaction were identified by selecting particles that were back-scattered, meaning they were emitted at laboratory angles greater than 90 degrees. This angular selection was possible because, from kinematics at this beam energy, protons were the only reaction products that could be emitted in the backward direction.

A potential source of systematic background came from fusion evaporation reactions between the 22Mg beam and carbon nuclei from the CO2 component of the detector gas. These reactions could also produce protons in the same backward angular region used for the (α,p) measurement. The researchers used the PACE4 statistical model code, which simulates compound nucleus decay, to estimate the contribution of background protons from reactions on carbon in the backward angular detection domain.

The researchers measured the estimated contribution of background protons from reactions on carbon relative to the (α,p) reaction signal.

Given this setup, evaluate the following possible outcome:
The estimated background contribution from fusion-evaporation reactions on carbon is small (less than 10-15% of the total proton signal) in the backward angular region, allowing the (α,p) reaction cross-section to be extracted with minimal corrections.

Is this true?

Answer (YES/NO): YES